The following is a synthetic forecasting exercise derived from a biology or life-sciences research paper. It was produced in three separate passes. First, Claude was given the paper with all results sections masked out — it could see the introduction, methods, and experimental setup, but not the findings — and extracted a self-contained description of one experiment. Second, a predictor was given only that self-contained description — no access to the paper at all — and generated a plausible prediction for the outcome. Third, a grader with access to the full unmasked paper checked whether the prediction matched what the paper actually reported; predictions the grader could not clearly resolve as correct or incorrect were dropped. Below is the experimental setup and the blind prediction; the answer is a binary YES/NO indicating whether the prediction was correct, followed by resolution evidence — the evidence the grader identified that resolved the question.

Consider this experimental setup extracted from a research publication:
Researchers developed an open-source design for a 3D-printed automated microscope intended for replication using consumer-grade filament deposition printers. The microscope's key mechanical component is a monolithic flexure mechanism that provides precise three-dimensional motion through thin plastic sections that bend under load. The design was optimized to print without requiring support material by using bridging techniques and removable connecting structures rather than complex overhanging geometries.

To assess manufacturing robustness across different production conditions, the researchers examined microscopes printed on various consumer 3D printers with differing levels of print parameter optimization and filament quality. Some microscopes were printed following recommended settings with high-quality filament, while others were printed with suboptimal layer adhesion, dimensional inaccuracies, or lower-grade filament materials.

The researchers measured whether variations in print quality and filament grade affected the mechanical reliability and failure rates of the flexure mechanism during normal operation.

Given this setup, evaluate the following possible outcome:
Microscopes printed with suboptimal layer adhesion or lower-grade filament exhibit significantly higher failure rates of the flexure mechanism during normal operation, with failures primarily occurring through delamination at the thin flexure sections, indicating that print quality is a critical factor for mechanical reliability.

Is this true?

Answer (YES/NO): NO